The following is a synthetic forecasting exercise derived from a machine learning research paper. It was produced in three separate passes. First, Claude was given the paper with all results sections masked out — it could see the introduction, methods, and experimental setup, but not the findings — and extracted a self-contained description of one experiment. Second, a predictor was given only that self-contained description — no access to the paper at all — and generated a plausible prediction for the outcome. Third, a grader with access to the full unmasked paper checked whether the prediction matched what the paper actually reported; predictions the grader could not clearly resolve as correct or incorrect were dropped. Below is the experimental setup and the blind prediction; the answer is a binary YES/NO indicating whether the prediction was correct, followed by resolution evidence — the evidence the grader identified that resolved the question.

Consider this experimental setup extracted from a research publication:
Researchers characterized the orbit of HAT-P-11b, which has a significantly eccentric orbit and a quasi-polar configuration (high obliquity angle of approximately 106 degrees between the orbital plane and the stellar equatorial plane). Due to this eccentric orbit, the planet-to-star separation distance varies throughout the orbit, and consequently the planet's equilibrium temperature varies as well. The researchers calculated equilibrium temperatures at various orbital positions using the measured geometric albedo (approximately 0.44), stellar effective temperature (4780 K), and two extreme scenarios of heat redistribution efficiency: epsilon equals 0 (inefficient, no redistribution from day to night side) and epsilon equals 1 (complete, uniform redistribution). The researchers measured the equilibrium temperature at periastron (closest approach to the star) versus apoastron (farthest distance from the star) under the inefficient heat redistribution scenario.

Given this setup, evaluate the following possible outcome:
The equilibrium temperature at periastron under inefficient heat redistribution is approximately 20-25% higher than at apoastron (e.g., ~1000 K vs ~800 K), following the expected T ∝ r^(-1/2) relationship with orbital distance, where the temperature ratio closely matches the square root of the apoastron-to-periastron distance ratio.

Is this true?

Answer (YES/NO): NO